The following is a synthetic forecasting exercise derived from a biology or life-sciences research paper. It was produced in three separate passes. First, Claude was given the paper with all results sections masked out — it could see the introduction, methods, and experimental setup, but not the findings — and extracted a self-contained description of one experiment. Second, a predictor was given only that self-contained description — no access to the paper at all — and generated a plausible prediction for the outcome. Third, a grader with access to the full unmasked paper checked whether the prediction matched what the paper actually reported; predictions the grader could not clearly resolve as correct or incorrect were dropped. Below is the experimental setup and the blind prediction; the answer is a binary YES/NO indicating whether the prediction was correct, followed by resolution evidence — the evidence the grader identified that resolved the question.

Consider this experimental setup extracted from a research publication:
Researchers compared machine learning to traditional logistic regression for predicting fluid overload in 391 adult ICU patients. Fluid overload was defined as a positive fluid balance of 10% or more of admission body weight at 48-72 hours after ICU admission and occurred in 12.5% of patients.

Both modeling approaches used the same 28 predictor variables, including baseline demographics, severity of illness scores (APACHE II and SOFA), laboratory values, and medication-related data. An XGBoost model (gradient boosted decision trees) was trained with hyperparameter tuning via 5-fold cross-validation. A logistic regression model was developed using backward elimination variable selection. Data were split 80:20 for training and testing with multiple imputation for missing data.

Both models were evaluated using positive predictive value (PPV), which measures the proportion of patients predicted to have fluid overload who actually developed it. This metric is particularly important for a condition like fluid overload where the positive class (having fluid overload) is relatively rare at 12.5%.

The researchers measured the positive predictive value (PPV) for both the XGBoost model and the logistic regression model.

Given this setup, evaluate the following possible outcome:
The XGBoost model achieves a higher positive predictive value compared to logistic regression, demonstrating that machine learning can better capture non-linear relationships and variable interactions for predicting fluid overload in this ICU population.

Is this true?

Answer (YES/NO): NO